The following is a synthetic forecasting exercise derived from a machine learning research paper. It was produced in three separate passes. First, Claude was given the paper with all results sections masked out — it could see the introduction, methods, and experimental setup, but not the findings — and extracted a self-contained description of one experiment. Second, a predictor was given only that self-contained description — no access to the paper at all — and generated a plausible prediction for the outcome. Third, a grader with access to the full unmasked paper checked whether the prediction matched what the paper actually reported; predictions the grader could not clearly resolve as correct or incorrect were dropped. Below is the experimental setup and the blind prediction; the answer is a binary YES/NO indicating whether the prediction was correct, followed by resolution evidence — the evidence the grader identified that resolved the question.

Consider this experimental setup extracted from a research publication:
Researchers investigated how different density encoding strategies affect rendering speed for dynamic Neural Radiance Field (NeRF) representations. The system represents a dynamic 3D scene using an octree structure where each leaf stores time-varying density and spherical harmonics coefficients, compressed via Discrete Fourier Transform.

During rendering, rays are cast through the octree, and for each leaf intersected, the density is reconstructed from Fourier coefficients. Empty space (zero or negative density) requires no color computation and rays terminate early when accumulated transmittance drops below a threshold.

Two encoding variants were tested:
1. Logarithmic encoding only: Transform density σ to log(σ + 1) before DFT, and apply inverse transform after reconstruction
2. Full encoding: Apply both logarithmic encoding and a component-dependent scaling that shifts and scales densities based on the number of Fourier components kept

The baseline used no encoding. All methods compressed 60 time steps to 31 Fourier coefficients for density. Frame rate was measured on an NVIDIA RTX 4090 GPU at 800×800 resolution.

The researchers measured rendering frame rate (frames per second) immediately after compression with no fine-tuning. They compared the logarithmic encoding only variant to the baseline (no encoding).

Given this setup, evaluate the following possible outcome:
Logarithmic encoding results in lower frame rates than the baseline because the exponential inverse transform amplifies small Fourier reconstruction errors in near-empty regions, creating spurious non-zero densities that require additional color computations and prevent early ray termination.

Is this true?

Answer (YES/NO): NO